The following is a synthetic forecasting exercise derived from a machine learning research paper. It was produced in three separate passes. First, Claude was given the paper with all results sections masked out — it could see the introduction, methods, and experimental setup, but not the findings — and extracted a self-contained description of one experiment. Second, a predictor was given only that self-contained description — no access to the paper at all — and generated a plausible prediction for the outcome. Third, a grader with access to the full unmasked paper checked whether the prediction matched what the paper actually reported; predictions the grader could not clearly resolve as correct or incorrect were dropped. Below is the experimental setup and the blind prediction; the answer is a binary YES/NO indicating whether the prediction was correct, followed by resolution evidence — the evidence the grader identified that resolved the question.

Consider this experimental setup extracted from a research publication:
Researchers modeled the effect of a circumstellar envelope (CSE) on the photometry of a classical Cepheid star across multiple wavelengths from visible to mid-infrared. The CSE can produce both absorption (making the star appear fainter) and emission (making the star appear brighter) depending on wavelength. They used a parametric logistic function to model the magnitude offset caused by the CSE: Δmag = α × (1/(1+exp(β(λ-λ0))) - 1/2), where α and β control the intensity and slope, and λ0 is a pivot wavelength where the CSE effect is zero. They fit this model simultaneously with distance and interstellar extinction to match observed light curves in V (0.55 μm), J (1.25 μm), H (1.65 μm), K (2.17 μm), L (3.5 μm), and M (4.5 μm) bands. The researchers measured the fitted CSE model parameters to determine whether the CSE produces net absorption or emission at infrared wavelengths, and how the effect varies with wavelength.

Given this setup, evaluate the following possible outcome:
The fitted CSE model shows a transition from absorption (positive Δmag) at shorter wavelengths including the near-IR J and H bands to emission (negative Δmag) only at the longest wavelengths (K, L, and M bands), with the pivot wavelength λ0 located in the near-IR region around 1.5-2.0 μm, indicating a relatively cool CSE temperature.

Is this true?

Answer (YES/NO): NO